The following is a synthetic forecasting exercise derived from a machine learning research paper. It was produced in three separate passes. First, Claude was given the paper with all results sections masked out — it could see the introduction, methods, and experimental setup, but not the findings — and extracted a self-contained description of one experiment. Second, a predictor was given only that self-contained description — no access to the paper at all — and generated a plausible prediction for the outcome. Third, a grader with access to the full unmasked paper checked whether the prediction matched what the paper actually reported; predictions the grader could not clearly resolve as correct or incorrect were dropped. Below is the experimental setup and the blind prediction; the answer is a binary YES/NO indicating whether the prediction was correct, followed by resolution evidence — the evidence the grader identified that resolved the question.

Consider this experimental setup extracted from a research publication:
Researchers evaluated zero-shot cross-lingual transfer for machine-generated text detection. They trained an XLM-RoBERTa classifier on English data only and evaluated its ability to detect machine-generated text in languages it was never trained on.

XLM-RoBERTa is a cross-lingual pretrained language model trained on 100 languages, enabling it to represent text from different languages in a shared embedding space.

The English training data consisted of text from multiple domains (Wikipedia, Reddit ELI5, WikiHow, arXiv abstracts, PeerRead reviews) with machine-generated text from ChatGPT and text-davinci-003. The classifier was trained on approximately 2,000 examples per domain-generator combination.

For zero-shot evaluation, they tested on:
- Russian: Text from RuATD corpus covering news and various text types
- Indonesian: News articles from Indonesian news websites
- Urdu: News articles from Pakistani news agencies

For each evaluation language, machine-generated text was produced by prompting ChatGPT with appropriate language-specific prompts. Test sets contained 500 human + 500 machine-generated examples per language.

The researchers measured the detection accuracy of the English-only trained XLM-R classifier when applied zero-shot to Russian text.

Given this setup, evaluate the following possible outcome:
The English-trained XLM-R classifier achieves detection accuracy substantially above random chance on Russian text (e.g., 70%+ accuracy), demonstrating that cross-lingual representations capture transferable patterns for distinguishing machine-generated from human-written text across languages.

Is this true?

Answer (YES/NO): NO